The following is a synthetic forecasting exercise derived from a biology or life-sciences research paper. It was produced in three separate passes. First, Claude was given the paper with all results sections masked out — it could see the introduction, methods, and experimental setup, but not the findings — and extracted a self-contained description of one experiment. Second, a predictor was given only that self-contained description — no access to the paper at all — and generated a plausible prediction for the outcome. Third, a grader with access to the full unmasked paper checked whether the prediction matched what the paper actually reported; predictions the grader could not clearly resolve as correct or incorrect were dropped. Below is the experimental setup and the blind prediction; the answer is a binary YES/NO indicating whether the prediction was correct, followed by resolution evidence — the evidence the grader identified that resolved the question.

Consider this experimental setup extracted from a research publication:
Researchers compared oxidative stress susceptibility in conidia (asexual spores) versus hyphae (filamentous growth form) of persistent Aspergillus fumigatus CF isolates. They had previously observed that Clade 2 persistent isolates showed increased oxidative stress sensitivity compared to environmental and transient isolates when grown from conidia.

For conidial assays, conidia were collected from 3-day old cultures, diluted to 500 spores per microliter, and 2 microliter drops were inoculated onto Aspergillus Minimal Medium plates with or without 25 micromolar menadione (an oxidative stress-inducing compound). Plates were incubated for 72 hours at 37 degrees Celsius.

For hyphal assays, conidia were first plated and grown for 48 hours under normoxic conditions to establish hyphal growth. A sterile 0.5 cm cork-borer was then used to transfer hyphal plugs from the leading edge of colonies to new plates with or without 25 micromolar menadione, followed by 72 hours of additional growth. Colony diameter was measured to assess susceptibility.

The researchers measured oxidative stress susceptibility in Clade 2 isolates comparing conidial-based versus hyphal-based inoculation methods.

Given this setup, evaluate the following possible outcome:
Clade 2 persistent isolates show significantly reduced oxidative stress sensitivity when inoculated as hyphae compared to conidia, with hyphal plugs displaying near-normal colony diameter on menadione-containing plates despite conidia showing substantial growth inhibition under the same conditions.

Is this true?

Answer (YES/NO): YES